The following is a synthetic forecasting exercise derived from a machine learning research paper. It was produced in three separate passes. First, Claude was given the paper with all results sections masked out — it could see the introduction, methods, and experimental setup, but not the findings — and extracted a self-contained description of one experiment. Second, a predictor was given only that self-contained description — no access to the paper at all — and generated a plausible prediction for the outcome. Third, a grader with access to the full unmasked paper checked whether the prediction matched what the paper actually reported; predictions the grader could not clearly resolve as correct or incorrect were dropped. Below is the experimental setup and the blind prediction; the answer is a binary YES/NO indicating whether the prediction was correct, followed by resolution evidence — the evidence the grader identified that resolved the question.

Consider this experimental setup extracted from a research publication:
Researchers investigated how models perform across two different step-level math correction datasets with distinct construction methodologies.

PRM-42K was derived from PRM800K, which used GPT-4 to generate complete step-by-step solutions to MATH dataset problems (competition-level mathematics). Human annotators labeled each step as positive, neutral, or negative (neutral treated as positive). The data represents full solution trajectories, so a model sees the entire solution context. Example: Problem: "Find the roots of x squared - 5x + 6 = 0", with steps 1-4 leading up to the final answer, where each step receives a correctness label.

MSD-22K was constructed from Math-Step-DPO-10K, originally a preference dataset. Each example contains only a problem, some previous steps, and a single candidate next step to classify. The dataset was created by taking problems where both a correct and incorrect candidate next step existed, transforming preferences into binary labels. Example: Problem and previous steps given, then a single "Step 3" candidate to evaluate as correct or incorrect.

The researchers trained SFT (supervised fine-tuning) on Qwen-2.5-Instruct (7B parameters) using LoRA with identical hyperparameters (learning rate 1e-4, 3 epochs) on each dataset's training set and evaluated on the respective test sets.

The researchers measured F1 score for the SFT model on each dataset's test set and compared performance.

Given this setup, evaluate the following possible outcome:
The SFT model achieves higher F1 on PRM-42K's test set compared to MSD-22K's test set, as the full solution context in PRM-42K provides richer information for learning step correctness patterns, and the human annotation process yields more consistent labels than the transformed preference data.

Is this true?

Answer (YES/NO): NO